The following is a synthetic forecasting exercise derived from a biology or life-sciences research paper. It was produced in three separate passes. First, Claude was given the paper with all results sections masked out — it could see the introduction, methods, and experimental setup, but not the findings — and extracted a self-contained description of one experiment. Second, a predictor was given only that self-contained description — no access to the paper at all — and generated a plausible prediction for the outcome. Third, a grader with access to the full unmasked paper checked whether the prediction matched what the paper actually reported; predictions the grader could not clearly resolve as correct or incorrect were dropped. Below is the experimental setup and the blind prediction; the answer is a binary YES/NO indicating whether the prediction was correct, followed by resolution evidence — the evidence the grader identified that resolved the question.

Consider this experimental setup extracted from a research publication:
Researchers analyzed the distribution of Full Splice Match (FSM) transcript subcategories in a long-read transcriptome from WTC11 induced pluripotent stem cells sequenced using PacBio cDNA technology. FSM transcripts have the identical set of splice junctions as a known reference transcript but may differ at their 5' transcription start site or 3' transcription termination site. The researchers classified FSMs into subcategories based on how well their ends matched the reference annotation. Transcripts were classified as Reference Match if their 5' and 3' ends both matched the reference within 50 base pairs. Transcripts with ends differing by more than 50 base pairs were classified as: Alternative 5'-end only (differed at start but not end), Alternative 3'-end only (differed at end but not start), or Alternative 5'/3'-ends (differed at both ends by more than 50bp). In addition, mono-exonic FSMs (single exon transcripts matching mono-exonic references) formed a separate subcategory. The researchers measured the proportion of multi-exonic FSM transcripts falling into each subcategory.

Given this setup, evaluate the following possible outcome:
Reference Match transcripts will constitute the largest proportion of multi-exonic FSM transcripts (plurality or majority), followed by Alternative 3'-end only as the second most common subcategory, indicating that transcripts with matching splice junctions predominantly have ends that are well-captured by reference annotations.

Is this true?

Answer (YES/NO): NO